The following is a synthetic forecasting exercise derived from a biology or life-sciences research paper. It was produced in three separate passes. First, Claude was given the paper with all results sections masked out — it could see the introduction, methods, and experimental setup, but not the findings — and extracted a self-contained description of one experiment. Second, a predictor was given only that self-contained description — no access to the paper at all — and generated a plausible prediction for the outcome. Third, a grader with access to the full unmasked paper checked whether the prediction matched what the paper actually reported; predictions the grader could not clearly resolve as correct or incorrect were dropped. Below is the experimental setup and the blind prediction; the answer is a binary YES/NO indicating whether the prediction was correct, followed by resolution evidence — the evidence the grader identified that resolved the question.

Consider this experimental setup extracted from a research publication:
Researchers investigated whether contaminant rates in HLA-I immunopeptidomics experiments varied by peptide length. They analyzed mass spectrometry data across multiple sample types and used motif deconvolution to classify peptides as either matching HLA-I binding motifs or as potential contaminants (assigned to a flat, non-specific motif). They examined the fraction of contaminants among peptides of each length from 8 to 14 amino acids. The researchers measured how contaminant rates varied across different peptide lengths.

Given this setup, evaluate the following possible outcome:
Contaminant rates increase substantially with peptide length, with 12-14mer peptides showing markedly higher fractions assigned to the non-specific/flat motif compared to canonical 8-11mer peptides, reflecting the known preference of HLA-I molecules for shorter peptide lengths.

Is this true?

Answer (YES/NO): YES